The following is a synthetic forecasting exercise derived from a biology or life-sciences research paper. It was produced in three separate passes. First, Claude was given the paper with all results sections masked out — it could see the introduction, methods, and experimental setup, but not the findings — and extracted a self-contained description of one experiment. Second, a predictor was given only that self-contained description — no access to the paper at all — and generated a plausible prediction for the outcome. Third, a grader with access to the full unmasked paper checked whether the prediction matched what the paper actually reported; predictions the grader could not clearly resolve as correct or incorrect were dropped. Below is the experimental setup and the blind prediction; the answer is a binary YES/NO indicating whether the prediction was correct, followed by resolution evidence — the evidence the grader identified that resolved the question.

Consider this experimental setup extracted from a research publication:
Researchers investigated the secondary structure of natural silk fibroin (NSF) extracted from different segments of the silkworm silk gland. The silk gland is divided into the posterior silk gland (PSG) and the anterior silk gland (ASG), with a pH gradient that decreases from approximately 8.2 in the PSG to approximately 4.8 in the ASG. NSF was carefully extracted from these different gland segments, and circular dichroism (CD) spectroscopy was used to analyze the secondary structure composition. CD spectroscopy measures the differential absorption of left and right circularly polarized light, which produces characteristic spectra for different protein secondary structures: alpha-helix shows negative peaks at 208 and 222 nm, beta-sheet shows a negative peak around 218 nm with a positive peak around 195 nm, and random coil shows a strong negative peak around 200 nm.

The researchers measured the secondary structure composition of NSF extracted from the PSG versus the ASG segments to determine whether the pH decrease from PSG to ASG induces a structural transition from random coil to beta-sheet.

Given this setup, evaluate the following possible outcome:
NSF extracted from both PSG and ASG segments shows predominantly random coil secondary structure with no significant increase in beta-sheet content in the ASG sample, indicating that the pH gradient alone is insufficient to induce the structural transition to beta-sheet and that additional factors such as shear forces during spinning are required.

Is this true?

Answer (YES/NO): YES